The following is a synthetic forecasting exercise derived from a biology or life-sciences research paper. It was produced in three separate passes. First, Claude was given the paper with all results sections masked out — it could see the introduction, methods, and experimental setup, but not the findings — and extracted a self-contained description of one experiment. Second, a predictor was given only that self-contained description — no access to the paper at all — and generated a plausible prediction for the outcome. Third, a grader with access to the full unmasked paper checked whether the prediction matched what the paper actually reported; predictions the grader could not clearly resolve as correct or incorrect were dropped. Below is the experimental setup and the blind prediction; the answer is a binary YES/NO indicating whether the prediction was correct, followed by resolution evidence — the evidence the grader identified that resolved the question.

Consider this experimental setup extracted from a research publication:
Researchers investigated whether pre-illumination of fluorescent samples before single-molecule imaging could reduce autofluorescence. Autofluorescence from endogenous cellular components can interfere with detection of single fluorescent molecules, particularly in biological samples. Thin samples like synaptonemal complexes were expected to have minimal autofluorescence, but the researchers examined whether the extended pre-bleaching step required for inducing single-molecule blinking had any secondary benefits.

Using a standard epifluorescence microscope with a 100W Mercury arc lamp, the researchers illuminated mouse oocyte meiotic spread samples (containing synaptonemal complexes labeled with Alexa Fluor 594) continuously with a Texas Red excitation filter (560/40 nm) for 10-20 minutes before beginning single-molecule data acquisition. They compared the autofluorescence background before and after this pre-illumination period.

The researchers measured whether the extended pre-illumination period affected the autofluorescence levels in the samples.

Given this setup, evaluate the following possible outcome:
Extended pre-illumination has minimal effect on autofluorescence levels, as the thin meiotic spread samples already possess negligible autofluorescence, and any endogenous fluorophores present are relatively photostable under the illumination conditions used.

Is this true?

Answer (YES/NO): NO